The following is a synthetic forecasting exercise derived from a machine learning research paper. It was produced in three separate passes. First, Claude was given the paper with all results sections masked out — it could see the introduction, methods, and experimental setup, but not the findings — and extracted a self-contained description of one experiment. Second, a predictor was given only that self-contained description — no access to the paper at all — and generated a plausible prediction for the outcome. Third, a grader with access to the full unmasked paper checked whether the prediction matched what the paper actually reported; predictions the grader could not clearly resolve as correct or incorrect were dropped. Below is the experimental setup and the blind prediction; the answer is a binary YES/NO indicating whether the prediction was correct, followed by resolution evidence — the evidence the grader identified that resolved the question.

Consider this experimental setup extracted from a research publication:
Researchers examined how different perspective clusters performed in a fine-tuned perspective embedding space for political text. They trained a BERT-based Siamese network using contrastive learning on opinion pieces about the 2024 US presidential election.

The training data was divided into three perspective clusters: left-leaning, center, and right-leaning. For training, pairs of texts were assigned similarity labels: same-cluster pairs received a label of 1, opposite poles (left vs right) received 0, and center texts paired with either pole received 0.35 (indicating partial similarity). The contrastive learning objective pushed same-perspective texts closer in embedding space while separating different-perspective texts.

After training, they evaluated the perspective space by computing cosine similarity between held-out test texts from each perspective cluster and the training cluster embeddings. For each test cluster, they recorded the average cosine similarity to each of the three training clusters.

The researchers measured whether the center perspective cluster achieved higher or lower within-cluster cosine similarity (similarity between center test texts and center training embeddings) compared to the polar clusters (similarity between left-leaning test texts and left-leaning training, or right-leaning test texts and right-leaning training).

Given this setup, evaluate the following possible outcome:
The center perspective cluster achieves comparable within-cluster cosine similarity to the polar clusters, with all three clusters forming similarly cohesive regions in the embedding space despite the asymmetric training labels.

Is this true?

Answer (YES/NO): NO